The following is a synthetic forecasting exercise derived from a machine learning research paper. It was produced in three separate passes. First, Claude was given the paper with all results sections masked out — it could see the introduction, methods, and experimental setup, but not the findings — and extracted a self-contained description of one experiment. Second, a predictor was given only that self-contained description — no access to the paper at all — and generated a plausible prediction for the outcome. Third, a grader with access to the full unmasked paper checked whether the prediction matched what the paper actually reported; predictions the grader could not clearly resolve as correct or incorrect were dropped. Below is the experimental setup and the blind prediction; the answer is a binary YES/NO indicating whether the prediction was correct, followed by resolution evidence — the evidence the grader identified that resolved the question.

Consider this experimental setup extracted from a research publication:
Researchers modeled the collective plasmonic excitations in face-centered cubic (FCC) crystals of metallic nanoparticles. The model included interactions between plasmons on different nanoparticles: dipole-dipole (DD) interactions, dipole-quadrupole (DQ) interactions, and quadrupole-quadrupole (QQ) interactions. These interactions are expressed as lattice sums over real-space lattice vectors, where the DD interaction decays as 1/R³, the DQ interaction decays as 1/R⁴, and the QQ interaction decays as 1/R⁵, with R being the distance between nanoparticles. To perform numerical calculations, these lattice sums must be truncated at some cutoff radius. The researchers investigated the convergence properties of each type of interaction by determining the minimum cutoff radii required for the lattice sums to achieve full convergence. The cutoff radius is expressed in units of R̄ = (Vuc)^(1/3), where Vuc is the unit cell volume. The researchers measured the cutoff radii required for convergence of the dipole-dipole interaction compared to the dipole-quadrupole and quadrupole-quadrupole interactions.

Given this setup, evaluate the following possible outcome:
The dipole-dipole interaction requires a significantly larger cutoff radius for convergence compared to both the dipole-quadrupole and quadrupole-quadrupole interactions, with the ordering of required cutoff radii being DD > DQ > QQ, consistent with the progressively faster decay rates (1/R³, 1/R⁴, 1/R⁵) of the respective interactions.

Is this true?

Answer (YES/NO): NO